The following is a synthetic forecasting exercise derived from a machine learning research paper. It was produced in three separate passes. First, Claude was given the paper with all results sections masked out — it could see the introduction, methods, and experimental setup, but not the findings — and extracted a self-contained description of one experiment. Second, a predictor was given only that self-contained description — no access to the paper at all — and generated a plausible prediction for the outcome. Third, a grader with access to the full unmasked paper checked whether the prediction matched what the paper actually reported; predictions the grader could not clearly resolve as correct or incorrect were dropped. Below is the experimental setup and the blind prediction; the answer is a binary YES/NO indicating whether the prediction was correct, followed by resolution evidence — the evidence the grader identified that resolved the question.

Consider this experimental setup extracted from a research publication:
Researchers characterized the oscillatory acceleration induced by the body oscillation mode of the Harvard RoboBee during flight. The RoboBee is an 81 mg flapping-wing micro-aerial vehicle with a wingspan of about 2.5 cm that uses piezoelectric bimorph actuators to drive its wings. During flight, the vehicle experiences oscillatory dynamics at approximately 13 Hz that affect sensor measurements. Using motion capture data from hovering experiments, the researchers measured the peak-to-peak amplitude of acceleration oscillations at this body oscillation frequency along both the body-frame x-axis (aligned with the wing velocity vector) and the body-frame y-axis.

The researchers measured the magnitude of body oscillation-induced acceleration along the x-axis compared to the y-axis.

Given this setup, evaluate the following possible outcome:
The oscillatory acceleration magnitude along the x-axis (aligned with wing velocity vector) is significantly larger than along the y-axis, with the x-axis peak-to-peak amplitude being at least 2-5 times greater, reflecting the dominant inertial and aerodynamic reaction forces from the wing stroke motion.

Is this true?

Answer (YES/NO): YES